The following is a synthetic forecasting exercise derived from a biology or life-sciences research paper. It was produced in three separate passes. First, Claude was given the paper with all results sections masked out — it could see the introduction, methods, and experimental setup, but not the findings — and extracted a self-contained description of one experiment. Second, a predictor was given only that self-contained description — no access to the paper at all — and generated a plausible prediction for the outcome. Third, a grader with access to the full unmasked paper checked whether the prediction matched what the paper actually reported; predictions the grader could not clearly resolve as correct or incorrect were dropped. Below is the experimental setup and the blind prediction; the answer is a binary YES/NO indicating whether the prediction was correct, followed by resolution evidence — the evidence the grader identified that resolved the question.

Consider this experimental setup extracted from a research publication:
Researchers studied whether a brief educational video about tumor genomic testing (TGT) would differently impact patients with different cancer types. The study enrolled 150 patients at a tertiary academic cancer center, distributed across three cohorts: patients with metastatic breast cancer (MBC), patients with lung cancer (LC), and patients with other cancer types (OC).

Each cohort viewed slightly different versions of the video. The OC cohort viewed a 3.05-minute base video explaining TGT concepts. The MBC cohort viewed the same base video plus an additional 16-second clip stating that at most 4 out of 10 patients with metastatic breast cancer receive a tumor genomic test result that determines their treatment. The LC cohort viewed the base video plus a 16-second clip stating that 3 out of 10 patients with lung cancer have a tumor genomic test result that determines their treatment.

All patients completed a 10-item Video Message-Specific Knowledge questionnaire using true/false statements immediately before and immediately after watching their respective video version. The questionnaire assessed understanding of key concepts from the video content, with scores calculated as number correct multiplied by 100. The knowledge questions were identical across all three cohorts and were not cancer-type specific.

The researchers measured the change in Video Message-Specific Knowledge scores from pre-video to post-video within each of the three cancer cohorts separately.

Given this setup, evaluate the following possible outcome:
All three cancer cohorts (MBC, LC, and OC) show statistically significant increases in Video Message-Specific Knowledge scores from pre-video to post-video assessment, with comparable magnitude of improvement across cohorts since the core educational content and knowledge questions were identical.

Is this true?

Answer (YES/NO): YES